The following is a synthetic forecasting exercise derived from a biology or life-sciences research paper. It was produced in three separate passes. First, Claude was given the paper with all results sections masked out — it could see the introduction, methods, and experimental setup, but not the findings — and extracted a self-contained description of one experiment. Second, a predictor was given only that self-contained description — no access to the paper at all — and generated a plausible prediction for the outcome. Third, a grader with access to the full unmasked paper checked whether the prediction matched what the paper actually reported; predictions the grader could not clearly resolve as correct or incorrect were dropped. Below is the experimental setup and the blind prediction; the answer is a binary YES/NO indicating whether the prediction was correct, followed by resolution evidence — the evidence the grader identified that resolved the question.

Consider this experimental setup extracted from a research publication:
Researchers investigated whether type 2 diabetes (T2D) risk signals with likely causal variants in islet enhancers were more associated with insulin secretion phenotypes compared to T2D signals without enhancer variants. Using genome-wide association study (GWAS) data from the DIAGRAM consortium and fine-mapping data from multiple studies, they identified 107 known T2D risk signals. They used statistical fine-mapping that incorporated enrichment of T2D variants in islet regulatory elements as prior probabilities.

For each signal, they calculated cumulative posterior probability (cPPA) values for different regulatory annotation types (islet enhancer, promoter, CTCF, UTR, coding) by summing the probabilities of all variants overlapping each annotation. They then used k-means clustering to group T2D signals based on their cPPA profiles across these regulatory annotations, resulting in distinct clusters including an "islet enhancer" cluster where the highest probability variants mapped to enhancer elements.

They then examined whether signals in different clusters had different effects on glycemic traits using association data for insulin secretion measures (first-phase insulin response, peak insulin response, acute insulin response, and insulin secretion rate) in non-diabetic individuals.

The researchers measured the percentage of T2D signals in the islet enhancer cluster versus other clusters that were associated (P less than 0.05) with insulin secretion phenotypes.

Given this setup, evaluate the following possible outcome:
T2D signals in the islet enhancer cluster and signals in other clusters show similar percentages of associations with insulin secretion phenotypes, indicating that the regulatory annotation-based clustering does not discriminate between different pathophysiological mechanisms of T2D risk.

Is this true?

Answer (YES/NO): NO